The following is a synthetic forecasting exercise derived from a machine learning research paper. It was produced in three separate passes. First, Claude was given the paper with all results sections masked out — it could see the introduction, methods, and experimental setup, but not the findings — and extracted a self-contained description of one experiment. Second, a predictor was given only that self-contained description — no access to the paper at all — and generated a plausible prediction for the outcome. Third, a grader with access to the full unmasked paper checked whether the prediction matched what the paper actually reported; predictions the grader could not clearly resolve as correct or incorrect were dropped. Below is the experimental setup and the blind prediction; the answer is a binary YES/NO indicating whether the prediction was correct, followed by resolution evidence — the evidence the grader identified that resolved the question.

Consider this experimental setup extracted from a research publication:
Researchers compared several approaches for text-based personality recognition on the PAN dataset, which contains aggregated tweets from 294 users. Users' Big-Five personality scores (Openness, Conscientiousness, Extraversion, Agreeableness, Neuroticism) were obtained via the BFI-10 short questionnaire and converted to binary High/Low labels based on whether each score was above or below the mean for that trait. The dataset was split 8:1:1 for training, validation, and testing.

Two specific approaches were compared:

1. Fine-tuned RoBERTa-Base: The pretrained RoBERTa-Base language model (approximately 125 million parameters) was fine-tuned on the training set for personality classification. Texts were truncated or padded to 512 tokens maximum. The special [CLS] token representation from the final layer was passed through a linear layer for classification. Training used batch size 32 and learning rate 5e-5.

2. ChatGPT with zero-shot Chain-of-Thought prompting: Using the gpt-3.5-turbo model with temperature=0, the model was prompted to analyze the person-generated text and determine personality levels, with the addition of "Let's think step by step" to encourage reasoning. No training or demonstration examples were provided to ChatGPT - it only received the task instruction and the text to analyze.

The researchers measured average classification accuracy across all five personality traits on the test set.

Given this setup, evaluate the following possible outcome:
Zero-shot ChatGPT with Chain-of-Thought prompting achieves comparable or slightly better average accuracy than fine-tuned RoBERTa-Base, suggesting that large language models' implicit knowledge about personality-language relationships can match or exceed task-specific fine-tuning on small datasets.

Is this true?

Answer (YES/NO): YES